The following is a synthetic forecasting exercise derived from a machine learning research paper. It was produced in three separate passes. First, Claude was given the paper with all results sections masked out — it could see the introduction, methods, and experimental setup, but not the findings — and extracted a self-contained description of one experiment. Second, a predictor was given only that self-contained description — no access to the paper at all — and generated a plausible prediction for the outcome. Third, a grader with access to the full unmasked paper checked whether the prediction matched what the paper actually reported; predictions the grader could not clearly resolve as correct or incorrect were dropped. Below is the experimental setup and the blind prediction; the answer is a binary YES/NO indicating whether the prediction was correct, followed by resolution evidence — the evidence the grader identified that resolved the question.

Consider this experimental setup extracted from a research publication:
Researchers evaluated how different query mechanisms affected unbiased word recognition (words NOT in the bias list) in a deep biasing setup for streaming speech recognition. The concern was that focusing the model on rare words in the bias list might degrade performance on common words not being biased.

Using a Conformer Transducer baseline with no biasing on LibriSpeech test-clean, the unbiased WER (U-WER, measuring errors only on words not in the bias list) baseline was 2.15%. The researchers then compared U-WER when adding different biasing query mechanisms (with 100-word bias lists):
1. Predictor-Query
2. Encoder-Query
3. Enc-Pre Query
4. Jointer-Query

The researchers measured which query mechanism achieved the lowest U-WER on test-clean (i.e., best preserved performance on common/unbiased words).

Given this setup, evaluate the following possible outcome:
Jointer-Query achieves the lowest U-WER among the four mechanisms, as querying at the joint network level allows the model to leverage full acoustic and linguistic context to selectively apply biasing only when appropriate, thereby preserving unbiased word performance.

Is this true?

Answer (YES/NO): NO